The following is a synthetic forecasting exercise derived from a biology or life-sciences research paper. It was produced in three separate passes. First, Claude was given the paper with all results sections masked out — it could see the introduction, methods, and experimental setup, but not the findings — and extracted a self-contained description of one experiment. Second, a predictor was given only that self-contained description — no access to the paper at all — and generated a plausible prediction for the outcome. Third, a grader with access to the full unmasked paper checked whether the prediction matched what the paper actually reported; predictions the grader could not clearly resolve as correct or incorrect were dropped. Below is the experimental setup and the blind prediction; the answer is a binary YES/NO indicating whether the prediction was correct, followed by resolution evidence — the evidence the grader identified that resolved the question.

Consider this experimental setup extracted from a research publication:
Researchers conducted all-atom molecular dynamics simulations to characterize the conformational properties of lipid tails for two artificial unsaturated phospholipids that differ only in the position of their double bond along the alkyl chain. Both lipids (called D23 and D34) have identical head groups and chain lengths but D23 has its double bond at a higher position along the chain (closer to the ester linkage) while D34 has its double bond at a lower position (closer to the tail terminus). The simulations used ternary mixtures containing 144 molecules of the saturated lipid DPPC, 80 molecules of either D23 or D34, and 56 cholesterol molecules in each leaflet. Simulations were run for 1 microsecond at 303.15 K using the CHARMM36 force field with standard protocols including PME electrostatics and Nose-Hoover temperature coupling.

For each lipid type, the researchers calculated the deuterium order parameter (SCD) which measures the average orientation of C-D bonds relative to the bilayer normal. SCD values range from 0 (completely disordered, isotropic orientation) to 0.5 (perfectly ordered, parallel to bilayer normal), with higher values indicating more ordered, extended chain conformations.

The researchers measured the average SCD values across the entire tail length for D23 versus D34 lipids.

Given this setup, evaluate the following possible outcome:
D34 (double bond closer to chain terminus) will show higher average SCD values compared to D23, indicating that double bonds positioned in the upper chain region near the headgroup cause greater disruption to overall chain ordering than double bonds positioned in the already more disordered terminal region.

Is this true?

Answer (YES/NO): YES